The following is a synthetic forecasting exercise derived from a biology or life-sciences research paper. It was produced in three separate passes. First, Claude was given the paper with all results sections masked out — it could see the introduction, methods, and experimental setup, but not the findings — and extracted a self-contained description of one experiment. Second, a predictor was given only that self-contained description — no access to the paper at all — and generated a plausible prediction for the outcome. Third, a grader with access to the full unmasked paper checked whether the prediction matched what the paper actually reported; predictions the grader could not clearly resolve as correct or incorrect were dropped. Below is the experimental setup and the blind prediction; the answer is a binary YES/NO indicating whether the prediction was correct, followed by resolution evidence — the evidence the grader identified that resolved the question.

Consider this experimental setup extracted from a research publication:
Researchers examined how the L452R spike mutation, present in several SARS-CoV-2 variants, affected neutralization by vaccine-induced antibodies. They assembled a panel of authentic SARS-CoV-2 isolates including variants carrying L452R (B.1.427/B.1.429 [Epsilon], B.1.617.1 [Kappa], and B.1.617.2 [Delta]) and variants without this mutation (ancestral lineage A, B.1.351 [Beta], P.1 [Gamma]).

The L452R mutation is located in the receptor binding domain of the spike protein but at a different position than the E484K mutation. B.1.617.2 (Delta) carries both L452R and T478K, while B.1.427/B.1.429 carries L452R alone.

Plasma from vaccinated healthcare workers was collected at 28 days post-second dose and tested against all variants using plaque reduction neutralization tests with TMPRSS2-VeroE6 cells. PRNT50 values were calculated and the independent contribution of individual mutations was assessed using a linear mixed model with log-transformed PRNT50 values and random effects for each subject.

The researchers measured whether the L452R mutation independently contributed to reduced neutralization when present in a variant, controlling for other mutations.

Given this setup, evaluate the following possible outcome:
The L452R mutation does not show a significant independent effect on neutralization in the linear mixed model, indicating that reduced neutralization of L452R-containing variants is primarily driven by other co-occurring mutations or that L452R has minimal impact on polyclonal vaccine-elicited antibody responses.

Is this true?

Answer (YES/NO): NO